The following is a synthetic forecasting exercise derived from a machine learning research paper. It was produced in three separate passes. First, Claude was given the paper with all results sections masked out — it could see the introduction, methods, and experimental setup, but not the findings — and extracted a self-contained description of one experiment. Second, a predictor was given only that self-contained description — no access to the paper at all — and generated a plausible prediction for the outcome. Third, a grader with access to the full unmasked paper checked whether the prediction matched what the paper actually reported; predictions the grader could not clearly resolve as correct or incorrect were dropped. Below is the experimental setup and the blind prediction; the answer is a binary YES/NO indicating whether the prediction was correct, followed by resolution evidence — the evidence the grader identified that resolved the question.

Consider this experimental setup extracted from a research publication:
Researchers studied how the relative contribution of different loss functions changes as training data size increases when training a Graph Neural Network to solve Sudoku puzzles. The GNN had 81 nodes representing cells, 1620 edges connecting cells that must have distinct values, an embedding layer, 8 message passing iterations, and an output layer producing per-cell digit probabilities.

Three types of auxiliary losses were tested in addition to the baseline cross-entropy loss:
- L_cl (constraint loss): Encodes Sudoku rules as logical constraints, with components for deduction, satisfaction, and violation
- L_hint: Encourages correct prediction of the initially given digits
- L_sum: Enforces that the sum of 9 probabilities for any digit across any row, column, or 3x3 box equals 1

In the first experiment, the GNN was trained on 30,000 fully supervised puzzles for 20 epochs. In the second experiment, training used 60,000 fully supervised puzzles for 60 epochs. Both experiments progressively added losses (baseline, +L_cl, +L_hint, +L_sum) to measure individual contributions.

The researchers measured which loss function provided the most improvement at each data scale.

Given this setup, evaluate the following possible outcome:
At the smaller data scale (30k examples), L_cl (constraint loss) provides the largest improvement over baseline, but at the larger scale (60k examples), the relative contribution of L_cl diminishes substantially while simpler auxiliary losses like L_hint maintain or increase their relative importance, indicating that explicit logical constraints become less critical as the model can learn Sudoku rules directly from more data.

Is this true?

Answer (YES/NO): NO